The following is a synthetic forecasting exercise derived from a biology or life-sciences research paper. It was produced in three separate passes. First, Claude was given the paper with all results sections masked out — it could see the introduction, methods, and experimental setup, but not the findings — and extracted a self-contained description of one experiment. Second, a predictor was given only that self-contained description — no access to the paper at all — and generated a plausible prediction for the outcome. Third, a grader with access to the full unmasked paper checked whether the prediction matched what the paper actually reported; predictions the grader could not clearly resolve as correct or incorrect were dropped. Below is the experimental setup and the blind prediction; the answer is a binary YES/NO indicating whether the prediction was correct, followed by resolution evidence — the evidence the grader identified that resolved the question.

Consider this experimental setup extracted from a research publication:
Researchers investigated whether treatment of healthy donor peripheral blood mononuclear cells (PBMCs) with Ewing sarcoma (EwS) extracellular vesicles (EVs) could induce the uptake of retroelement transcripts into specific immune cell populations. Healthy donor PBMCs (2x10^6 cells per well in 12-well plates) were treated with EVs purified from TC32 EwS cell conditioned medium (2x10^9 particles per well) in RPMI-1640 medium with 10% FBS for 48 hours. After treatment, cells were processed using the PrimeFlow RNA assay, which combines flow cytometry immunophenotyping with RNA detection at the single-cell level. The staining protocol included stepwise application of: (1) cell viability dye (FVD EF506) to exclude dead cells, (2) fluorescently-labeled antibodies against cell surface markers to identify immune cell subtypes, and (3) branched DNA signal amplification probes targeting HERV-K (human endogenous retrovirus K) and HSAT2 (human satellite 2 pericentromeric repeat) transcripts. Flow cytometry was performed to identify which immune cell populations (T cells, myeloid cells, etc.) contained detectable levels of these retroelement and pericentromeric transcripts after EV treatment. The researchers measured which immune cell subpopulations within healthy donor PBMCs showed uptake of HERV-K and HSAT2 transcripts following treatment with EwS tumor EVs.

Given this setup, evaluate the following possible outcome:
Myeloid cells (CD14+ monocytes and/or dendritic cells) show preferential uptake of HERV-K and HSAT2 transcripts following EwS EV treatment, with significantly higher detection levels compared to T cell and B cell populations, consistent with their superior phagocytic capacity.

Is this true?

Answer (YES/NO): YES